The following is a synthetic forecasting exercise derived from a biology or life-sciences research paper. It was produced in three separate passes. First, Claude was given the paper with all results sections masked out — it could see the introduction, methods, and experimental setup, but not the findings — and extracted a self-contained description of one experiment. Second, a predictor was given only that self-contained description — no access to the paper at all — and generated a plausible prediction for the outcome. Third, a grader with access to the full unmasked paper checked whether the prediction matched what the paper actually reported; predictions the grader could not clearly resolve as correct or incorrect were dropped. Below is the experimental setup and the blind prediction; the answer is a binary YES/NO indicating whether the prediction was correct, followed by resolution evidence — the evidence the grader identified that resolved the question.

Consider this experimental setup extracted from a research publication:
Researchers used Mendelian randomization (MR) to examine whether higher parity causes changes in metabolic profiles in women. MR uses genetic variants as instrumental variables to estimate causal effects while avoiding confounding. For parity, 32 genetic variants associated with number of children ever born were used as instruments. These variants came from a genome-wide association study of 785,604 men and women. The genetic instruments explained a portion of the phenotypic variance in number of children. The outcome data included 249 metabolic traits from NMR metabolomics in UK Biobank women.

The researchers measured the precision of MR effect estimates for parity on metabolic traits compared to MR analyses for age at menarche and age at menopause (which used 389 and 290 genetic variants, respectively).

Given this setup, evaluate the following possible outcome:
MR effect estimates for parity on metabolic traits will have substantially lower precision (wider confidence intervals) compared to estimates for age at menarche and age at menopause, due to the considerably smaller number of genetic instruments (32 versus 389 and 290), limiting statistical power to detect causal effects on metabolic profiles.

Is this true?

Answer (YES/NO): YES